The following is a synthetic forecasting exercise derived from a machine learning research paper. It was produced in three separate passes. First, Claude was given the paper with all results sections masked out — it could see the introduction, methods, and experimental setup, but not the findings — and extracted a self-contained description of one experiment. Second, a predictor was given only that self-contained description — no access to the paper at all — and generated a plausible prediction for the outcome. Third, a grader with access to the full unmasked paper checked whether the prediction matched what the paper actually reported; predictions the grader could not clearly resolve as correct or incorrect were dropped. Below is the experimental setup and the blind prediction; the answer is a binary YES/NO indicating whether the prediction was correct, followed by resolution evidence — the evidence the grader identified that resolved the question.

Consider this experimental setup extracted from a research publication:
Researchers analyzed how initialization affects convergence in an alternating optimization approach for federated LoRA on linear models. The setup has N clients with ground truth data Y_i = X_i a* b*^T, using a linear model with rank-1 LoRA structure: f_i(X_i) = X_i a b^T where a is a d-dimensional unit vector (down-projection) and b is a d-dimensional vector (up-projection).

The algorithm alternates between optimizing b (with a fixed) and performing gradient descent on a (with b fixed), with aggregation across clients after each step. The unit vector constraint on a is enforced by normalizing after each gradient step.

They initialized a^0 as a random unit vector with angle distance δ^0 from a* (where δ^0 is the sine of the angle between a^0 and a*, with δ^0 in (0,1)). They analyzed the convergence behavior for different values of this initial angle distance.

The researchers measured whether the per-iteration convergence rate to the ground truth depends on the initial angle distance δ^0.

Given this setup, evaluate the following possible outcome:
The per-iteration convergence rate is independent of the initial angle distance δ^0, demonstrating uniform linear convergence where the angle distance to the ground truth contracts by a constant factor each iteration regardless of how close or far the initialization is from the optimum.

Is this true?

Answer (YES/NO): NO